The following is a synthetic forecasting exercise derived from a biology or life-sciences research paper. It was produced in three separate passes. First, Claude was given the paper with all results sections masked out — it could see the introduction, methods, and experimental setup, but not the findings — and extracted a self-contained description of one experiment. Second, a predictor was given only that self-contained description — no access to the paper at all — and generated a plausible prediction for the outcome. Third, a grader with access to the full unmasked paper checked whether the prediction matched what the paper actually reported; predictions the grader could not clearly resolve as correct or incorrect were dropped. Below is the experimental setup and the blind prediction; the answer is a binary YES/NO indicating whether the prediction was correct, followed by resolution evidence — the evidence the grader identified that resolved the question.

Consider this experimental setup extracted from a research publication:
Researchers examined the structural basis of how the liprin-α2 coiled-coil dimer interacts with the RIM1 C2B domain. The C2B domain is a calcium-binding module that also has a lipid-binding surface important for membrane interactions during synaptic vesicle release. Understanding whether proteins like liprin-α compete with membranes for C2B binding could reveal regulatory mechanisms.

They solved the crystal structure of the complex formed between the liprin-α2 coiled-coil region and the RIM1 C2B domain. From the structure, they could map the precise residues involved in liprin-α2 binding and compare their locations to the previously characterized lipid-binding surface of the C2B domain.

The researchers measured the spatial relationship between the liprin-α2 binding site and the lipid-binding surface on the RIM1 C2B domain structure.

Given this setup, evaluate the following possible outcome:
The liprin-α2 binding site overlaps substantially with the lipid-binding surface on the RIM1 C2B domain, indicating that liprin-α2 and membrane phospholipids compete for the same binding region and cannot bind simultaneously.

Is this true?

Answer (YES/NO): NO